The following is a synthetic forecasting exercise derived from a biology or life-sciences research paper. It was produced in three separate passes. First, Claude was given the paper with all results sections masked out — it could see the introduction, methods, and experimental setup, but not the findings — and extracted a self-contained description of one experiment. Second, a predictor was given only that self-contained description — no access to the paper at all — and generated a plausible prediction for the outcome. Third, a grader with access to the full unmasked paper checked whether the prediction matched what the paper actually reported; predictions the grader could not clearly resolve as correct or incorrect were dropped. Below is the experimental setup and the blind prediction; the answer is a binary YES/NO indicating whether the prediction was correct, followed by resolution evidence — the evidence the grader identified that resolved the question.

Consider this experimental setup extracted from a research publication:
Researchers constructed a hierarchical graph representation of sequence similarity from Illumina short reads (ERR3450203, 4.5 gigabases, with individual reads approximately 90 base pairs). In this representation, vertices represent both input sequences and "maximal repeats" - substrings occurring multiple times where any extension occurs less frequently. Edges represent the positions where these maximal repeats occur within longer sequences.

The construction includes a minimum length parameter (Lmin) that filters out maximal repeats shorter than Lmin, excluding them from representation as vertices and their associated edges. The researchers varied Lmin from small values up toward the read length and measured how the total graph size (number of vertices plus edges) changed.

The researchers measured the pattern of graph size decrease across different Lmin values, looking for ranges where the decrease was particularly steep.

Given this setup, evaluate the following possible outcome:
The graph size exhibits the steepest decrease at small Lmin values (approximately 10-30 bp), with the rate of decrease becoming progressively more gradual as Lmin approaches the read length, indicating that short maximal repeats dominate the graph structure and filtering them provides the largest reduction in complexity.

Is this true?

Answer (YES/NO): NO